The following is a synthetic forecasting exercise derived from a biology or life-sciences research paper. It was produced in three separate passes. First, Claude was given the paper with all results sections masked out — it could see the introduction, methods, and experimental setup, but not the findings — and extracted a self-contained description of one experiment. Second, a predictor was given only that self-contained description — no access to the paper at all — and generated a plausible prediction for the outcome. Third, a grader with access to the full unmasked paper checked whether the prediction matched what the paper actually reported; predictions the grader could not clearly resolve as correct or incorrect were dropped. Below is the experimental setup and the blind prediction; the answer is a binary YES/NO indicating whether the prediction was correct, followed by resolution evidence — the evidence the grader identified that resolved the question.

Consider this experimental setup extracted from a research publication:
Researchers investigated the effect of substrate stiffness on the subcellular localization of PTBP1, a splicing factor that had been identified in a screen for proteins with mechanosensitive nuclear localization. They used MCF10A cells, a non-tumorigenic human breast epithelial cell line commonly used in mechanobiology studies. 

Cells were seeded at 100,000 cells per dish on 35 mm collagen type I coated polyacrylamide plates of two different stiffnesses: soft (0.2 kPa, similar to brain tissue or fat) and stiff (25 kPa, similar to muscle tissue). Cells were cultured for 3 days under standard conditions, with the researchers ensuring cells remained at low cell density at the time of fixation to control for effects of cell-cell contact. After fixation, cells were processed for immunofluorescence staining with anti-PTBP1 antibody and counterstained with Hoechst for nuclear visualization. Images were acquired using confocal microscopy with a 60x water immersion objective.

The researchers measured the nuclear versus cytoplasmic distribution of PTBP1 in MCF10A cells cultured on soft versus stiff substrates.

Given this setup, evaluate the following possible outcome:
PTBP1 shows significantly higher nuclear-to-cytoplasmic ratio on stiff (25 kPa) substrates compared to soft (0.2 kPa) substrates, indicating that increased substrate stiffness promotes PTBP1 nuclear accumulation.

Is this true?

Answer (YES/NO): YES